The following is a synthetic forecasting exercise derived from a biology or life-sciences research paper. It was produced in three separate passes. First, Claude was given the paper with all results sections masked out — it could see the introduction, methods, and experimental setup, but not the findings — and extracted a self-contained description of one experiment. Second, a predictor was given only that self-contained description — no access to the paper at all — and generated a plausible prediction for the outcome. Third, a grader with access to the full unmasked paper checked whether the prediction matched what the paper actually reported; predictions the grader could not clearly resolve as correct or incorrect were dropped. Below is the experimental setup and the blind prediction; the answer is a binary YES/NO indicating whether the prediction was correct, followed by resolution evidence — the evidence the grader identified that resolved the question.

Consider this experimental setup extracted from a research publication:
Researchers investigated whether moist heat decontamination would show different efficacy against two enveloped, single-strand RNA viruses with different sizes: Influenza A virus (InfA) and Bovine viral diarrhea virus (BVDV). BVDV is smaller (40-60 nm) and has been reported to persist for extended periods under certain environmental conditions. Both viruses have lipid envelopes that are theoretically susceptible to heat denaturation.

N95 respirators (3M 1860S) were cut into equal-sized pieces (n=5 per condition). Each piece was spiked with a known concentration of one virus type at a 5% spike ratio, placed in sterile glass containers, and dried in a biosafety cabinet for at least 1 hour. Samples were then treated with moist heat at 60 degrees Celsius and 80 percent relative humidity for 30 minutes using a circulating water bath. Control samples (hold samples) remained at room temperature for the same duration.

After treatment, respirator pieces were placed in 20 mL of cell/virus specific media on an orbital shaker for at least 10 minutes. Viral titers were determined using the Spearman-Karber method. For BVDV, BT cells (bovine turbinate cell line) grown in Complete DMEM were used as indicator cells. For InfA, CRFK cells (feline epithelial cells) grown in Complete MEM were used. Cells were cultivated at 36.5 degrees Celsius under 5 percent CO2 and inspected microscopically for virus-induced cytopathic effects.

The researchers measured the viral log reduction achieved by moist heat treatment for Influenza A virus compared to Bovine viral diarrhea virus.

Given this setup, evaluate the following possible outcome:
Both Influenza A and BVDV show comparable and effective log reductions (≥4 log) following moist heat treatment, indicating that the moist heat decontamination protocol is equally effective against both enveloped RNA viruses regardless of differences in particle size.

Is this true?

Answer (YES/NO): NO